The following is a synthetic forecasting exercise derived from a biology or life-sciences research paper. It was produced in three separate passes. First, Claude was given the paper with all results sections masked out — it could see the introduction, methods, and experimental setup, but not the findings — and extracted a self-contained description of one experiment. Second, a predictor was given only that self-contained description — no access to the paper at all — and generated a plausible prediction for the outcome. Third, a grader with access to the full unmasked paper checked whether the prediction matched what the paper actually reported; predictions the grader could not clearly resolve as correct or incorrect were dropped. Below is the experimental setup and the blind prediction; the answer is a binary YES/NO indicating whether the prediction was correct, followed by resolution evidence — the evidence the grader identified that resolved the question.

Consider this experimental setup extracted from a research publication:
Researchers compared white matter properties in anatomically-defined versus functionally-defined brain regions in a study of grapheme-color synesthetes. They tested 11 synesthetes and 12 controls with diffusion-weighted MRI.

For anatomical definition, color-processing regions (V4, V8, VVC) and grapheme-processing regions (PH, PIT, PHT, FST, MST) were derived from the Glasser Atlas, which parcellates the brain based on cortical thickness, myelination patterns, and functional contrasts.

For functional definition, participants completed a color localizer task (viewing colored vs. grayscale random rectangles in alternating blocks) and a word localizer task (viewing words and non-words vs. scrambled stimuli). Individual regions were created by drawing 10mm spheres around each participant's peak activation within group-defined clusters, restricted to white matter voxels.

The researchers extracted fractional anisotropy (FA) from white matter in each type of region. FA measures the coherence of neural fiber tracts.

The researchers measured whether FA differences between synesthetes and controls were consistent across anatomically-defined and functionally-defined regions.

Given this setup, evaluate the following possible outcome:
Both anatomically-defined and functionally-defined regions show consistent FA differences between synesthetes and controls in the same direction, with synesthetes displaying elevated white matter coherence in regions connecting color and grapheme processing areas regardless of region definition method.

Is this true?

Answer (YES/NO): NO